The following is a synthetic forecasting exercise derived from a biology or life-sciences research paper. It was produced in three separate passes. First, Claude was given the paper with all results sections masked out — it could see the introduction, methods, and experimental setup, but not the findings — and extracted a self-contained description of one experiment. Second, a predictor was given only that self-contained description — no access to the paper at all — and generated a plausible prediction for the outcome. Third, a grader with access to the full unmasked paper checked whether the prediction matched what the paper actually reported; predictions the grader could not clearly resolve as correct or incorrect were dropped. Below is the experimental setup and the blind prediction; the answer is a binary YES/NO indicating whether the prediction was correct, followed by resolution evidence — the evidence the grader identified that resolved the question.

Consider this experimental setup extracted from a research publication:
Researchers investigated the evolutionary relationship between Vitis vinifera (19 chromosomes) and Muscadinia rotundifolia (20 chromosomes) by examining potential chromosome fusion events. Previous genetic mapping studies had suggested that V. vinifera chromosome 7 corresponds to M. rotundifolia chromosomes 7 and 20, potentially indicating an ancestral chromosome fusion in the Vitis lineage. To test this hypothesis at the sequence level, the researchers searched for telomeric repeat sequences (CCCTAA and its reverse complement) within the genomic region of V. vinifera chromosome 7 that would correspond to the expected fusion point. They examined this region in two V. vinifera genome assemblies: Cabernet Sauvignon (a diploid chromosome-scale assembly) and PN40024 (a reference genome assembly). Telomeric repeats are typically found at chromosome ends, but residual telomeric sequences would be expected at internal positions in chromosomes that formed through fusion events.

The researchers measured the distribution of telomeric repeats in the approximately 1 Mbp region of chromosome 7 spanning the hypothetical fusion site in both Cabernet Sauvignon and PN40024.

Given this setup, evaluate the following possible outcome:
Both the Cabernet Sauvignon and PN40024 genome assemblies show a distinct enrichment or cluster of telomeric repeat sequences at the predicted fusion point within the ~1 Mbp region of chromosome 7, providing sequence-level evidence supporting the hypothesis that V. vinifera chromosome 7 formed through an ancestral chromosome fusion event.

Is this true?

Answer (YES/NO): YES